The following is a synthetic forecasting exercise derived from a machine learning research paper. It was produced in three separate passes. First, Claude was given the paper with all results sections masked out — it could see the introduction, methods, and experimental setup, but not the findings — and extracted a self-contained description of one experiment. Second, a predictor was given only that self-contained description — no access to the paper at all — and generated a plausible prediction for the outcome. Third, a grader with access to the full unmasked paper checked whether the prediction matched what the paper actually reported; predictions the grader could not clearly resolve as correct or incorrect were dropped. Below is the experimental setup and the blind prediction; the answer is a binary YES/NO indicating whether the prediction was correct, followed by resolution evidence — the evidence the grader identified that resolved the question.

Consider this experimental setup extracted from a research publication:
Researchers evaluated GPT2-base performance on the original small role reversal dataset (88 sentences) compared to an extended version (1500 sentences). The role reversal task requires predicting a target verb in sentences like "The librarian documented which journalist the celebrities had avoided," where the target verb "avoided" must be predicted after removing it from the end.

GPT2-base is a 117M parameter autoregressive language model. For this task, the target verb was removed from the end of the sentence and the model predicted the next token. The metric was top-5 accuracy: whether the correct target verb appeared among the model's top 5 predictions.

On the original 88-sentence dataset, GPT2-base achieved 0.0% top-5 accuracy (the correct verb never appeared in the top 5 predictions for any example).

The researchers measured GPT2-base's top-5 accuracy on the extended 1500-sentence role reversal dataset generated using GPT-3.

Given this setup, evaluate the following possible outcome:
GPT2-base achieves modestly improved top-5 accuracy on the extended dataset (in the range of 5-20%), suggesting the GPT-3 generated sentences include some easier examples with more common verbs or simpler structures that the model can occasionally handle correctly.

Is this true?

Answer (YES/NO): YES